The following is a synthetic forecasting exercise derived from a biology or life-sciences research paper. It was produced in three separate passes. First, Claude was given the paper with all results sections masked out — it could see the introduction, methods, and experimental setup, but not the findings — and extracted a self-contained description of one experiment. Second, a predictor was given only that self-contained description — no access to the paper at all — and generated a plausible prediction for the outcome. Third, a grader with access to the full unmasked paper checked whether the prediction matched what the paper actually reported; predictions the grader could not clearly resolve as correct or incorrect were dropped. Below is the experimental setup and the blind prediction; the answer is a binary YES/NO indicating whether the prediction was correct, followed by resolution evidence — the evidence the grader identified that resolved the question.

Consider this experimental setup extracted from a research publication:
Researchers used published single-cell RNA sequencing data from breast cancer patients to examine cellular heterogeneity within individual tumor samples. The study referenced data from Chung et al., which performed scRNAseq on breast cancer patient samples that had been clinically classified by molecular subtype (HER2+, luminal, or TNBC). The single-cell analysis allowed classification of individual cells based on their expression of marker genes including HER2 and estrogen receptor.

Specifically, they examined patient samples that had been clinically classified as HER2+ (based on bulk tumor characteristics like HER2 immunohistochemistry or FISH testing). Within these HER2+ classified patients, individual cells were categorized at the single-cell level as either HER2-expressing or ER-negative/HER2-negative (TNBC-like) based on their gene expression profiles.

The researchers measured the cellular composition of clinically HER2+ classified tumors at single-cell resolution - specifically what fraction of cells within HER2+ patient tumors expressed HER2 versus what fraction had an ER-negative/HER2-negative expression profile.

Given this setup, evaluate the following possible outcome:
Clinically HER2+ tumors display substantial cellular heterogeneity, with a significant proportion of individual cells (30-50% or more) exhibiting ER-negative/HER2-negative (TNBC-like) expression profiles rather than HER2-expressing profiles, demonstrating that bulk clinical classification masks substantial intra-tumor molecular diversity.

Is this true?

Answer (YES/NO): NO